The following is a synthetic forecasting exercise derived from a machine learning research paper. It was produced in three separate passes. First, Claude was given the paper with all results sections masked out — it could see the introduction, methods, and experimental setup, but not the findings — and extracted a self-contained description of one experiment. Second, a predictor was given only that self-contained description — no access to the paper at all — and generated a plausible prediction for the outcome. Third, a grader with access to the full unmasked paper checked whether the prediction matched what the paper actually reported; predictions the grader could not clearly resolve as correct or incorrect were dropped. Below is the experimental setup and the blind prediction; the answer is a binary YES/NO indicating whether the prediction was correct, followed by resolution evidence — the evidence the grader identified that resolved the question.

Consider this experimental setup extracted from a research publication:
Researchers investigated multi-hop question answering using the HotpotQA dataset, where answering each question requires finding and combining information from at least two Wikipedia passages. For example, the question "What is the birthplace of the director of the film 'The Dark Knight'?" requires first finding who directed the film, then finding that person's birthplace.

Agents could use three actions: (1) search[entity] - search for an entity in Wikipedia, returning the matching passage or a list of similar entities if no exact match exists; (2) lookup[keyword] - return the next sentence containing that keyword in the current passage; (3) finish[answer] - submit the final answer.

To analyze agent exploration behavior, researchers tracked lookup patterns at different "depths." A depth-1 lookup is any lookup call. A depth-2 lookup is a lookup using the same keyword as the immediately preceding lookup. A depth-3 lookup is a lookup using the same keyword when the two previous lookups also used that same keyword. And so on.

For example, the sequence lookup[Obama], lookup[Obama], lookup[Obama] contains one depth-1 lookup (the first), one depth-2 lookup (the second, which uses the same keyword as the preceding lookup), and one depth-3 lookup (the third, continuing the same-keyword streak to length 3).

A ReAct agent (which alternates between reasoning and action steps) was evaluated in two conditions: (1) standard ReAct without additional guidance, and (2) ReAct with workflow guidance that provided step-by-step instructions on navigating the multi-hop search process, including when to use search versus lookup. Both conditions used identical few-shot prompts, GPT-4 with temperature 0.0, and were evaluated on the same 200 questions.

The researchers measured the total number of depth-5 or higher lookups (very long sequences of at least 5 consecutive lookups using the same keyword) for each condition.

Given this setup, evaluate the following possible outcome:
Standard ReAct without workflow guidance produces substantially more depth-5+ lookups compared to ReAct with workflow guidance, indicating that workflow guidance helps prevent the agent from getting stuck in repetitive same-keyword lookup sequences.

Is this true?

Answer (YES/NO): NO